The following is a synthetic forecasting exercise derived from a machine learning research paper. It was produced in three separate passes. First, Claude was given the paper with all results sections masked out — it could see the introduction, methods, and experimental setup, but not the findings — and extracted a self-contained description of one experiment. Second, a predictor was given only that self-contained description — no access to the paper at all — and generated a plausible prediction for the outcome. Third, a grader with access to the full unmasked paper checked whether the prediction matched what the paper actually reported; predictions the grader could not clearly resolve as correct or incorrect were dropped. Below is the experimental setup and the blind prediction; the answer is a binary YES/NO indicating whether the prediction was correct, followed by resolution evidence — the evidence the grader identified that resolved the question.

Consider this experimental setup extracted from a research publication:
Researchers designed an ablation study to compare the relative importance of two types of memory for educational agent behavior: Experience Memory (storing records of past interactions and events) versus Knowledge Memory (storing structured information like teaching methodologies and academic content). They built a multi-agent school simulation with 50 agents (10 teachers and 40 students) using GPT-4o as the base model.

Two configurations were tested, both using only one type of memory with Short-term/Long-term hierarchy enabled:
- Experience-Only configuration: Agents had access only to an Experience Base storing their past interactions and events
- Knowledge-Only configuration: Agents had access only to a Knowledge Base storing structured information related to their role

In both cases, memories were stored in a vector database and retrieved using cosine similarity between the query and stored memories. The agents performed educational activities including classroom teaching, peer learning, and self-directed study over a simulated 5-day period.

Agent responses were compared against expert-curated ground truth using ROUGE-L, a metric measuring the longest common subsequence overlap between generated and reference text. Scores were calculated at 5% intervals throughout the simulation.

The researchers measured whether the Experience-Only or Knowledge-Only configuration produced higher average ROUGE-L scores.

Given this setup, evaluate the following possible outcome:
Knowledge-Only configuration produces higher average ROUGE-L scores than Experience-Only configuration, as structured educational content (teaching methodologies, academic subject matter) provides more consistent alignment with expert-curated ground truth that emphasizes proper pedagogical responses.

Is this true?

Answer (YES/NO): YES